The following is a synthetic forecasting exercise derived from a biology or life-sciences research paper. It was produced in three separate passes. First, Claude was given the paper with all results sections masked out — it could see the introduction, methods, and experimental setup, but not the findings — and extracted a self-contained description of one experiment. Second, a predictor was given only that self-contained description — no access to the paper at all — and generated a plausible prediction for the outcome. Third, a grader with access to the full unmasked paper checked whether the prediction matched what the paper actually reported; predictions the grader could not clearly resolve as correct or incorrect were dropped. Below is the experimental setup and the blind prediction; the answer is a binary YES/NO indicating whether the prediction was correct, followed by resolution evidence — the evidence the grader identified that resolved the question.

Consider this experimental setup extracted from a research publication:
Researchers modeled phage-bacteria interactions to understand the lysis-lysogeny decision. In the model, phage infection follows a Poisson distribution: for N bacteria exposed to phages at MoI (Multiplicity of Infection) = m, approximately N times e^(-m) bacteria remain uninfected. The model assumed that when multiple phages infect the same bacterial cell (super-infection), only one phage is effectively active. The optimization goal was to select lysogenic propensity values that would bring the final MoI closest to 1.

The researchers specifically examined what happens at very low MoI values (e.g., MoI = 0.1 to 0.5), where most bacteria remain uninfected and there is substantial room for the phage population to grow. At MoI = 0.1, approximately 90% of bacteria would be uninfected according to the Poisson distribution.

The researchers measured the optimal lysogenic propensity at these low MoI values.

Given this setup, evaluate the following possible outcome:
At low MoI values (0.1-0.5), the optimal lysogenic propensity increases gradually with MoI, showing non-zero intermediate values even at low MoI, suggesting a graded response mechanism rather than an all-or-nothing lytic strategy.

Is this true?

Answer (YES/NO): NO